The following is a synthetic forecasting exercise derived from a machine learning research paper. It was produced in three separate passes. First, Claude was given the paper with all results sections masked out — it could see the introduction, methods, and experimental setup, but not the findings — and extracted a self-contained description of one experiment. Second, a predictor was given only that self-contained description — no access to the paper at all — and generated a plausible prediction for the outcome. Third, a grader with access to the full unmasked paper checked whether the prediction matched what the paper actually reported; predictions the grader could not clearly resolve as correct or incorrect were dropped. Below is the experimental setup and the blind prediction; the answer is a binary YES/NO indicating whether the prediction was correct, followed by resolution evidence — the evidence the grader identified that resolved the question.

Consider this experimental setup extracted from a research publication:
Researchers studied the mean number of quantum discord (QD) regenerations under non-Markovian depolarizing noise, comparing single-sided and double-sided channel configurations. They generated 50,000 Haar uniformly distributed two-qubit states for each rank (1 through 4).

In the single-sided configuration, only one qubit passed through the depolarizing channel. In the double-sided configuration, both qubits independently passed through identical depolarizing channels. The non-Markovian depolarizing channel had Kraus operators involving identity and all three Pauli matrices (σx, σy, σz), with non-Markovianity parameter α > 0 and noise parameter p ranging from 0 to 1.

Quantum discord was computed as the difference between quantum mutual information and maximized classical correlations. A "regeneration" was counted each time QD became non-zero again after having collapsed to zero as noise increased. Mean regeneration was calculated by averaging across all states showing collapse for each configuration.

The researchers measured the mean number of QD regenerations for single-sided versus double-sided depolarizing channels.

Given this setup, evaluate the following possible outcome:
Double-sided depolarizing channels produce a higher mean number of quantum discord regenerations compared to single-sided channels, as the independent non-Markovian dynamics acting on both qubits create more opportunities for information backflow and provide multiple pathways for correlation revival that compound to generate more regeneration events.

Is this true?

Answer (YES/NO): NO